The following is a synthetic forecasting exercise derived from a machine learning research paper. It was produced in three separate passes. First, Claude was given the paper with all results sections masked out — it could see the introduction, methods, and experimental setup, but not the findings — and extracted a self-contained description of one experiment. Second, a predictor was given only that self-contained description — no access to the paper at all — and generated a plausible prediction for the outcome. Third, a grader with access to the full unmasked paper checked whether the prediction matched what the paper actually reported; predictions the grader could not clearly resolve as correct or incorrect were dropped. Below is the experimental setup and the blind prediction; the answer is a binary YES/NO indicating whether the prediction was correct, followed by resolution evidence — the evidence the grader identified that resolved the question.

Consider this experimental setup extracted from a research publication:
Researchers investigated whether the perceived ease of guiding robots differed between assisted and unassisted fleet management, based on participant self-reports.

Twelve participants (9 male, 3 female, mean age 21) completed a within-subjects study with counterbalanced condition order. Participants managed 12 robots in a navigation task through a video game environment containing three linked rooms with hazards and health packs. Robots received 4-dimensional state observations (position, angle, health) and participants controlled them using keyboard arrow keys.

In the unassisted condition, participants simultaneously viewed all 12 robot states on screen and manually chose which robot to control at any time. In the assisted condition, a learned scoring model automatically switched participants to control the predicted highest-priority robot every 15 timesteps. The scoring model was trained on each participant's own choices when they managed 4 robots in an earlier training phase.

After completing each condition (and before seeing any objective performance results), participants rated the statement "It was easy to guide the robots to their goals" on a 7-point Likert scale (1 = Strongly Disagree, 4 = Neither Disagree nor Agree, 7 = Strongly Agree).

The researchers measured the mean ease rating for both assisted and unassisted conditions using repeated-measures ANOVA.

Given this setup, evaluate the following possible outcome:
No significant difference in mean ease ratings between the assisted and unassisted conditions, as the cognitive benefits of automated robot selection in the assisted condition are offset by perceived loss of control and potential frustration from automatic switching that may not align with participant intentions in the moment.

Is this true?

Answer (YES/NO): NO